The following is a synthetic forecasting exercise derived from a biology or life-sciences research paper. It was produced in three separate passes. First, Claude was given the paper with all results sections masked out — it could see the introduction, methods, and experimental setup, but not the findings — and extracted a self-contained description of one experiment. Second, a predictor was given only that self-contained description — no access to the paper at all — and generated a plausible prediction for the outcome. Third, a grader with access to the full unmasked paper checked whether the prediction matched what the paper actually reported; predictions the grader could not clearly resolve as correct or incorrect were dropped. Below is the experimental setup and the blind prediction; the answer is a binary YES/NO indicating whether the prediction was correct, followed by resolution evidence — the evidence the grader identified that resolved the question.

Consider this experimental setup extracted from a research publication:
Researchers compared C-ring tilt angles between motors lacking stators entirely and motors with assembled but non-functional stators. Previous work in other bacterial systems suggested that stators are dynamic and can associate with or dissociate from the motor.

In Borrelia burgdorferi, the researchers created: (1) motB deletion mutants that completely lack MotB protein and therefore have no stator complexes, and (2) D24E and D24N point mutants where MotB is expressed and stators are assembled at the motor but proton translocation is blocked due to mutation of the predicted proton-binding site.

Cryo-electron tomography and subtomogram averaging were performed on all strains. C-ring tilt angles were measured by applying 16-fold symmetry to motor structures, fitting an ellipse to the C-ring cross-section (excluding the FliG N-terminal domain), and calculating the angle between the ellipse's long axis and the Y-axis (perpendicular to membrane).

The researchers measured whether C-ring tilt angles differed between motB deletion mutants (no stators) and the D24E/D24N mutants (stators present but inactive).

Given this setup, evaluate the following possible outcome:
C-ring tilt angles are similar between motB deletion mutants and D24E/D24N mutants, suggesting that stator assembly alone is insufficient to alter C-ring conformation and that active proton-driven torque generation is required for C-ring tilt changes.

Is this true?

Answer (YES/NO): NO